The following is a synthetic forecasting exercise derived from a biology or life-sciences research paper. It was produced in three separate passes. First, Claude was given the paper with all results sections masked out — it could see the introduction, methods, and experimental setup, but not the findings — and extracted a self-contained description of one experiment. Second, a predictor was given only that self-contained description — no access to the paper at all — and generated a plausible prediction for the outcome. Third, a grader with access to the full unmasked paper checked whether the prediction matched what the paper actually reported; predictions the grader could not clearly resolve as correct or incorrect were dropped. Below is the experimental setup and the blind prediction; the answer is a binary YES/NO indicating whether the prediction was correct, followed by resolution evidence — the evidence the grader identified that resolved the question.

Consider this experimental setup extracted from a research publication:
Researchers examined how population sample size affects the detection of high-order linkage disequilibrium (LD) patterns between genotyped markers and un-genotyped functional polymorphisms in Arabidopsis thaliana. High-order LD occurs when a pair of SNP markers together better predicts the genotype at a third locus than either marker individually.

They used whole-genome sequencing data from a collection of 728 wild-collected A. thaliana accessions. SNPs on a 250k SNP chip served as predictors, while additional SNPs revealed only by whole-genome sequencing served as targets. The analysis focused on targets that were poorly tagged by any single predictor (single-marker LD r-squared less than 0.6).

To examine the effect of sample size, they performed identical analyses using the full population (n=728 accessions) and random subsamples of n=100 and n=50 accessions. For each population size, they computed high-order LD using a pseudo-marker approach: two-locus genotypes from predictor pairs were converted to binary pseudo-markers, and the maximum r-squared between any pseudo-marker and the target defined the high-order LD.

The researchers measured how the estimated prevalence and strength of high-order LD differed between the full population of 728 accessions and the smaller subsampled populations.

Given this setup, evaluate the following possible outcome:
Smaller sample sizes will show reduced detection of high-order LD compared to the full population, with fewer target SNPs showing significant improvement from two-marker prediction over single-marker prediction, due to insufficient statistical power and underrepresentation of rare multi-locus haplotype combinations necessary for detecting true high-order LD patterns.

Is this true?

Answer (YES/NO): NO